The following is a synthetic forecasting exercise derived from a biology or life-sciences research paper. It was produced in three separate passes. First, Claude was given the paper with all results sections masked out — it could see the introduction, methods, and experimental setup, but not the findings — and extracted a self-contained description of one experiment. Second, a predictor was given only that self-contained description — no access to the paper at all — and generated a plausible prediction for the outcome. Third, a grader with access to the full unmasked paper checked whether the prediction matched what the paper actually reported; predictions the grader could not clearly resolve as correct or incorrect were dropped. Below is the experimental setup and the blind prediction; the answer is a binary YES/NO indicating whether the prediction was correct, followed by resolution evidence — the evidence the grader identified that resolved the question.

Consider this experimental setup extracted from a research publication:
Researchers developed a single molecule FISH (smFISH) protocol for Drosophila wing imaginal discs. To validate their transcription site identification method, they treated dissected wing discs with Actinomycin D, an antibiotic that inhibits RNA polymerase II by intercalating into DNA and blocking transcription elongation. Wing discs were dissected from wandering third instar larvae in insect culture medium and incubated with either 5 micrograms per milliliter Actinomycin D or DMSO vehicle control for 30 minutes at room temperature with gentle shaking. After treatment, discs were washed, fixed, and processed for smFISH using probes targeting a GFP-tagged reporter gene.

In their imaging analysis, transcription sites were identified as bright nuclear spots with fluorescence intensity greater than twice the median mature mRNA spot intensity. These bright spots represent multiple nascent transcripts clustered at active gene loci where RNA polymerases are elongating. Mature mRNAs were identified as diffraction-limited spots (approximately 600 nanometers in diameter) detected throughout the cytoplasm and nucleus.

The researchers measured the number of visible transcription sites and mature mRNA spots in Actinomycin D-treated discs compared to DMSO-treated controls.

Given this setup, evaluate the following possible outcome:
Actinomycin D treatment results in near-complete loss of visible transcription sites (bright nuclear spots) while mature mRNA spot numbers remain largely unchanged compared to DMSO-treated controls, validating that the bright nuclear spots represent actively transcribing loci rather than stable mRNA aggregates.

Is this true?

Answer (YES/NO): NO